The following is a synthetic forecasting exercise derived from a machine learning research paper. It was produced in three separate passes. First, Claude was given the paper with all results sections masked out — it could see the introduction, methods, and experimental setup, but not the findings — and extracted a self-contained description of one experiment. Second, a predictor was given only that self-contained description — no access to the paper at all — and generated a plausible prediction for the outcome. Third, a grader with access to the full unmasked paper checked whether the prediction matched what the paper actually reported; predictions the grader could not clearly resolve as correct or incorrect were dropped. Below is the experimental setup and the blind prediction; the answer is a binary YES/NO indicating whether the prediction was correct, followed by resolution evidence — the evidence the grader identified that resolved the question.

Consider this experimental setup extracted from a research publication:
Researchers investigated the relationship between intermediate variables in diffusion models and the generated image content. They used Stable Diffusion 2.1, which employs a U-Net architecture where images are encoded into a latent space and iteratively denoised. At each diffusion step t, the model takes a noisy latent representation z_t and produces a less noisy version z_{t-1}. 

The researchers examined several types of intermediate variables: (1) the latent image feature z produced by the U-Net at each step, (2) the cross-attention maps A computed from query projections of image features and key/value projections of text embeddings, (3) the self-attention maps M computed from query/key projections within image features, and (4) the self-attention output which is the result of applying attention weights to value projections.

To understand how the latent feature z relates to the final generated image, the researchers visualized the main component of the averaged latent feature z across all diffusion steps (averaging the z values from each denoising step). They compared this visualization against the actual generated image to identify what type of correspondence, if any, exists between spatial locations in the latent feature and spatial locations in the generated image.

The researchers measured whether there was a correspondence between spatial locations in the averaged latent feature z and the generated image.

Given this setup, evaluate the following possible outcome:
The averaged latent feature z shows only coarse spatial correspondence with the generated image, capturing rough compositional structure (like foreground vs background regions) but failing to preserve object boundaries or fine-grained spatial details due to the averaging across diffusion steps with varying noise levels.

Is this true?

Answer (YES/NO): NO